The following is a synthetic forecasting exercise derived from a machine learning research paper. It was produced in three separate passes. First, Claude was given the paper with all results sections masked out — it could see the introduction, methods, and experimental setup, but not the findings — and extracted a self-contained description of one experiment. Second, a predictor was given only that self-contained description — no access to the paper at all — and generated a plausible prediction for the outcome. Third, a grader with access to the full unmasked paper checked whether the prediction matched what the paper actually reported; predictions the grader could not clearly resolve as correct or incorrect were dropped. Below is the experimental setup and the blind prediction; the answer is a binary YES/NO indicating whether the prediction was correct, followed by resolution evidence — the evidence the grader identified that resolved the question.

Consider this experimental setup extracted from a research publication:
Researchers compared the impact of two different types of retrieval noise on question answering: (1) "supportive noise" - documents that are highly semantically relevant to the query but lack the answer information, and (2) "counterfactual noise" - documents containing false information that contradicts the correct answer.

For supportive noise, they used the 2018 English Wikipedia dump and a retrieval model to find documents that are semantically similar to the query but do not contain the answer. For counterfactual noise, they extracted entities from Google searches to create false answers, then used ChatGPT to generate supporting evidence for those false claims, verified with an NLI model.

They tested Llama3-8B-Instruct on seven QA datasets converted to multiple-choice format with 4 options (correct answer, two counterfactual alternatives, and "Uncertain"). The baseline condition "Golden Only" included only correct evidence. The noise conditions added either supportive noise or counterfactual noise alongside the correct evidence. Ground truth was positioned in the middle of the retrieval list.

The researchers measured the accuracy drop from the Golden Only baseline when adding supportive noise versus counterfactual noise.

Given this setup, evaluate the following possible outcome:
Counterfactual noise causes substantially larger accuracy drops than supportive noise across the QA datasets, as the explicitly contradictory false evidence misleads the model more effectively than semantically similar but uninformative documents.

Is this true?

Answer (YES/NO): YES